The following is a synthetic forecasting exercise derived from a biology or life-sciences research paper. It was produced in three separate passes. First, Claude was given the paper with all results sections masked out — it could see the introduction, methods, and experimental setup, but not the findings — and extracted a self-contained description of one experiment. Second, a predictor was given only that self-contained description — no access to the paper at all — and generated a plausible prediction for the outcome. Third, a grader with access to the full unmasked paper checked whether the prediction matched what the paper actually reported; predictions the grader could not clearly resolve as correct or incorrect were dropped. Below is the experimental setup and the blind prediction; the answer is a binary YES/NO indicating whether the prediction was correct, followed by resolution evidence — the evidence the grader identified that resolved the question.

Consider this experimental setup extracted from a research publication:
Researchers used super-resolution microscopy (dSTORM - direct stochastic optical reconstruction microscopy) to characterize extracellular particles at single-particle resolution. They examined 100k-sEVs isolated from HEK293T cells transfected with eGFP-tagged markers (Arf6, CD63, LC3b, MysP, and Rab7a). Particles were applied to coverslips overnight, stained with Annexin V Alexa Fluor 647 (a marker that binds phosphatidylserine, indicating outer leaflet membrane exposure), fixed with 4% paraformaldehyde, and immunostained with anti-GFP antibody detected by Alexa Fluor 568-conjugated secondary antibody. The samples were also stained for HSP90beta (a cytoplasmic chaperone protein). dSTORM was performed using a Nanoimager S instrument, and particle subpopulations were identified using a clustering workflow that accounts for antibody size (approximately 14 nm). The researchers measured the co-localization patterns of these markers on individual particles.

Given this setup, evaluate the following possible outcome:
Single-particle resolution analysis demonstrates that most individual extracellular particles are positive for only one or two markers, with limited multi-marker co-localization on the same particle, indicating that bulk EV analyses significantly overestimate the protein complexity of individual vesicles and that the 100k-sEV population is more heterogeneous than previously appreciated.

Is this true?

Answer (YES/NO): NO